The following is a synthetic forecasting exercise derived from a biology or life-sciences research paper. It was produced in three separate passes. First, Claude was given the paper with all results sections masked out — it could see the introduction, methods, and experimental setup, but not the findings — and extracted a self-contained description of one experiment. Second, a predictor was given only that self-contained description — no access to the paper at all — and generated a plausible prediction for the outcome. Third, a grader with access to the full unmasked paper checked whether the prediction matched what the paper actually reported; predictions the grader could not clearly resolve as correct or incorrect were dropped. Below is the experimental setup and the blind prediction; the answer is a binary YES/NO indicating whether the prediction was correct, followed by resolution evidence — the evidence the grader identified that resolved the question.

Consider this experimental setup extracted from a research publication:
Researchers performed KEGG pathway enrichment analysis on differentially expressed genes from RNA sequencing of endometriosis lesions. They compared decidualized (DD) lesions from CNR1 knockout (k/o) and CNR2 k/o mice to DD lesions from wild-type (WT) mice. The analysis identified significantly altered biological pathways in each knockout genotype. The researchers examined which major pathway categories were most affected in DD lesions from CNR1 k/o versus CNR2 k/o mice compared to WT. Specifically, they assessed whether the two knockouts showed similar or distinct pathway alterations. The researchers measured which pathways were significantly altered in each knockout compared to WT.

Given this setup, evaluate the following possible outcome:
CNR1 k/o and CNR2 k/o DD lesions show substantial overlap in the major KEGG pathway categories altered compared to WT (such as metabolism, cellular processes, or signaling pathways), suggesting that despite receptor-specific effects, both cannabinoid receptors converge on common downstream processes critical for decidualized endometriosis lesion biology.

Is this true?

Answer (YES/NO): NO